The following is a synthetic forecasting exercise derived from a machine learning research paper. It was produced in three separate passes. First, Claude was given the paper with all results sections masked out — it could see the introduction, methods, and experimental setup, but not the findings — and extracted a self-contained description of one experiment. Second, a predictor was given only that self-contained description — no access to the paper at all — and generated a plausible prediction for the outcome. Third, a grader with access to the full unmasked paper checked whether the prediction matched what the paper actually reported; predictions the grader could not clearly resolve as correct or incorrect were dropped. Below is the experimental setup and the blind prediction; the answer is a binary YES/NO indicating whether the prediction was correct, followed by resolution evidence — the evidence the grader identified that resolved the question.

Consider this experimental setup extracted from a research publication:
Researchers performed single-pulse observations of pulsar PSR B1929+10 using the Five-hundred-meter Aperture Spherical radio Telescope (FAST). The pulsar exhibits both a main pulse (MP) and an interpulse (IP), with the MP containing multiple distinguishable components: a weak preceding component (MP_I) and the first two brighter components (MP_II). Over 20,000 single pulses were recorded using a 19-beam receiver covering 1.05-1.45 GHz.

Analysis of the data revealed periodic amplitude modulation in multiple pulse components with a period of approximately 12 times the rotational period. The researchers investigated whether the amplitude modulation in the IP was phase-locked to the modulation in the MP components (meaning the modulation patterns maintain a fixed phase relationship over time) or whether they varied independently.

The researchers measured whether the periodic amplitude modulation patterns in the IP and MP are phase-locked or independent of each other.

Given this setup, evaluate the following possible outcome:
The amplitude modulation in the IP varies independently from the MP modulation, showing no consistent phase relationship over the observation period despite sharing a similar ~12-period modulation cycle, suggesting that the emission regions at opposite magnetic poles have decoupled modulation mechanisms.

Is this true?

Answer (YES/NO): NO